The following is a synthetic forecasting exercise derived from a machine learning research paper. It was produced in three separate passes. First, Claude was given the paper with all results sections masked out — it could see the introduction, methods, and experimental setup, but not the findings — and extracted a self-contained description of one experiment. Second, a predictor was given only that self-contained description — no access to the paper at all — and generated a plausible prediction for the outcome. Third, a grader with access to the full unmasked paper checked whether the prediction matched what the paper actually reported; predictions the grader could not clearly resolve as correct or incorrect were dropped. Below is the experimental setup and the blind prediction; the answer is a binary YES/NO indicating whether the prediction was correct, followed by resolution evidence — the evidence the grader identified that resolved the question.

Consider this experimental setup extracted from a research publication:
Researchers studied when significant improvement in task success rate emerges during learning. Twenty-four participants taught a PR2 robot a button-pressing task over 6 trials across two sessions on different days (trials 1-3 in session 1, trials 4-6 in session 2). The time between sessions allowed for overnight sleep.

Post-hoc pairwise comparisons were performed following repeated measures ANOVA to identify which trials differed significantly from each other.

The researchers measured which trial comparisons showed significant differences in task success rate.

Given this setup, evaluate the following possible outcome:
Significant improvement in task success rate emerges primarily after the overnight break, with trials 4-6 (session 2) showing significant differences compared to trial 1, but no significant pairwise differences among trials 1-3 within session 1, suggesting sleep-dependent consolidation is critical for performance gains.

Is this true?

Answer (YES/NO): YES